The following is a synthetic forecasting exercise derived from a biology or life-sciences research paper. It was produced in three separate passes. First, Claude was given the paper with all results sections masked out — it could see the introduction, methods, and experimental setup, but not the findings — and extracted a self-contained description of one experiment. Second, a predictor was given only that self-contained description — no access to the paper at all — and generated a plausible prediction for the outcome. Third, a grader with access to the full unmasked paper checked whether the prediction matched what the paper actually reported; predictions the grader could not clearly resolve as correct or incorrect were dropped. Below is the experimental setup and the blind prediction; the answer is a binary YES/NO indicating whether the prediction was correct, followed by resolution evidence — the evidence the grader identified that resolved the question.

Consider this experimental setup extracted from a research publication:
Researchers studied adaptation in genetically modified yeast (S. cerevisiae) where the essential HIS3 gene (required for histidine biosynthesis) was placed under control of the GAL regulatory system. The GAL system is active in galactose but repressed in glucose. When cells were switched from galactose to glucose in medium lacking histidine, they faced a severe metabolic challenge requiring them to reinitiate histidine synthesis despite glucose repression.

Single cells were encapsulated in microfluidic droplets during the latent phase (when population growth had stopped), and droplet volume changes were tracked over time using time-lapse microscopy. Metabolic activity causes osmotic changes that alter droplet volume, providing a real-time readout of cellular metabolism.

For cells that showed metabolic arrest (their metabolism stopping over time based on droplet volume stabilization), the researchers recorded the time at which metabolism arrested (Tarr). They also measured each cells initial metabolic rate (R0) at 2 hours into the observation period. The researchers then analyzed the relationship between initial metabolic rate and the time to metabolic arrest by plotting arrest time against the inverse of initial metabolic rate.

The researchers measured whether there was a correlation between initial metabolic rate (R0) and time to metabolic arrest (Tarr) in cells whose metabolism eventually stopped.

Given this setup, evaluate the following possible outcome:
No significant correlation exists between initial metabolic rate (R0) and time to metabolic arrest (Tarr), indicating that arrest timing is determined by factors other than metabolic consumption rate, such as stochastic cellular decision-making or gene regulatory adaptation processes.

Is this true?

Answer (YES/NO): NO